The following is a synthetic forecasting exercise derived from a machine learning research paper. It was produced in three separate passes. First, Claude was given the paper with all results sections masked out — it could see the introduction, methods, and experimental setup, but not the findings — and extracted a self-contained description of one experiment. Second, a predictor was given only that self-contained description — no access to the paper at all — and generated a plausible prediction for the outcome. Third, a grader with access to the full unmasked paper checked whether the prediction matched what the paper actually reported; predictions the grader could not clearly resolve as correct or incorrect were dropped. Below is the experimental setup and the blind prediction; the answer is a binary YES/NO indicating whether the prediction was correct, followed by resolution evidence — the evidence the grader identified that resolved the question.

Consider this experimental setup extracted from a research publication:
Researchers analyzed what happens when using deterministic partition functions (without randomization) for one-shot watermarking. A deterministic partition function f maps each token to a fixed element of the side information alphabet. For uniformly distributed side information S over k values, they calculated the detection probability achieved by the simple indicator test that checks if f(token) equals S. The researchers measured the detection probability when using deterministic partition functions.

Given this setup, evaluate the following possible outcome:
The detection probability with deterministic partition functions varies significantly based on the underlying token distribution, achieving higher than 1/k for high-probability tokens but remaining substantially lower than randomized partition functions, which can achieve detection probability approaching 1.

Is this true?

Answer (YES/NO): NO